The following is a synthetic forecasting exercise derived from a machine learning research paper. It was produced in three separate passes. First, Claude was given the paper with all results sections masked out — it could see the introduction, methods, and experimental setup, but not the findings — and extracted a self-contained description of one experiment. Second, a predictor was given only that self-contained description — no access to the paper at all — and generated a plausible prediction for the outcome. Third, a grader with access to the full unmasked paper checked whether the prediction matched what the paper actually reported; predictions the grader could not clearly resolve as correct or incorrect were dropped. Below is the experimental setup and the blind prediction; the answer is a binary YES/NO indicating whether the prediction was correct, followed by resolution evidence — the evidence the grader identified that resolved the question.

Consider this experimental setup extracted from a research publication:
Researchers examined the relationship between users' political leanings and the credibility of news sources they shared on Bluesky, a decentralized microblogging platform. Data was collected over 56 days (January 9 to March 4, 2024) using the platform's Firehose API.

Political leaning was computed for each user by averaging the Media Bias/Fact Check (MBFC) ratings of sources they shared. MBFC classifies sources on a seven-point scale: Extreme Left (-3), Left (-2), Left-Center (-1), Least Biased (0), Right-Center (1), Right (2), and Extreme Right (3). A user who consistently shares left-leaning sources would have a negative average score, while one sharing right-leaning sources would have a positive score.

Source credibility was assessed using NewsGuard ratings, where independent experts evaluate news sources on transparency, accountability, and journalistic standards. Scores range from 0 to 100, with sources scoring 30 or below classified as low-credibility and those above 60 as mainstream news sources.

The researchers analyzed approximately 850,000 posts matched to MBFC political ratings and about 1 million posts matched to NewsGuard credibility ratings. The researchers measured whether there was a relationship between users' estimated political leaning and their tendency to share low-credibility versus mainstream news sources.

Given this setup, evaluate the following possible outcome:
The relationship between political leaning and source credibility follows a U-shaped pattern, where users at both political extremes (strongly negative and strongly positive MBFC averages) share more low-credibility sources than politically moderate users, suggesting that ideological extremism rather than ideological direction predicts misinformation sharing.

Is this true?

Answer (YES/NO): YES